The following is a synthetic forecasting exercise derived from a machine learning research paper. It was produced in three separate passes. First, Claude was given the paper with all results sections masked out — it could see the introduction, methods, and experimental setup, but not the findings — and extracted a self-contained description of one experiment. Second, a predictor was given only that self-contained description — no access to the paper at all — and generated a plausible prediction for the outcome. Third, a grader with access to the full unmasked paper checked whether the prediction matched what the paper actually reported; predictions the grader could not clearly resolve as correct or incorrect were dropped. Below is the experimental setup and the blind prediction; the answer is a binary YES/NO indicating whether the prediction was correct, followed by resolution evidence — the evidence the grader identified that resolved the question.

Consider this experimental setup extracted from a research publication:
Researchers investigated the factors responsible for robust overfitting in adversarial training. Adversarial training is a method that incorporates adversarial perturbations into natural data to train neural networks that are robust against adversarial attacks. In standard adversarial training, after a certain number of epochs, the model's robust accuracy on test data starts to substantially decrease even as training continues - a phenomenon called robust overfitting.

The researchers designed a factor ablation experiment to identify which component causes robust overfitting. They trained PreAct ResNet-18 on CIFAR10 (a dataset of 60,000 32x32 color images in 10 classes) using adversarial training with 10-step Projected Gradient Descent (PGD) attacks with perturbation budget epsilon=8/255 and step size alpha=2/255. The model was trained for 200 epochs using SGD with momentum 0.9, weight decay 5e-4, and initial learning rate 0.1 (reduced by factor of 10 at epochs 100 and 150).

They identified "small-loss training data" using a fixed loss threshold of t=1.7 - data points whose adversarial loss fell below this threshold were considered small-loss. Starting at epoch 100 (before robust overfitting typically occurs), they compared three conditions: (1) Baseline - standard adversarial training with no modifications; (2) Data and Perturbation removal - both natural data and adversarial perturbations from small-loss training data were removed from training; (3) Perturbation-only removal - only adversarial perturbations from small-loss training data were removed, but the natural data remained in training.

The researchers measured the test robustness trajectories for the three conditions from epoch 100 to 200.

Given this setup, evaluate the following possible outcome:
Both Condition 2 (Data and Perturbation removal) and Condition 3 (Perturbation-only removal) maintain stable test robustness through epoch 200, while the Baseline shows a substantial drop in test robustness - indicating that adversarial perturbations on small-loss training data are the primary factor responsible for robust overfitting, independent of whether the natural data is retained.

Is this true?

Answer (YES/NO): NO